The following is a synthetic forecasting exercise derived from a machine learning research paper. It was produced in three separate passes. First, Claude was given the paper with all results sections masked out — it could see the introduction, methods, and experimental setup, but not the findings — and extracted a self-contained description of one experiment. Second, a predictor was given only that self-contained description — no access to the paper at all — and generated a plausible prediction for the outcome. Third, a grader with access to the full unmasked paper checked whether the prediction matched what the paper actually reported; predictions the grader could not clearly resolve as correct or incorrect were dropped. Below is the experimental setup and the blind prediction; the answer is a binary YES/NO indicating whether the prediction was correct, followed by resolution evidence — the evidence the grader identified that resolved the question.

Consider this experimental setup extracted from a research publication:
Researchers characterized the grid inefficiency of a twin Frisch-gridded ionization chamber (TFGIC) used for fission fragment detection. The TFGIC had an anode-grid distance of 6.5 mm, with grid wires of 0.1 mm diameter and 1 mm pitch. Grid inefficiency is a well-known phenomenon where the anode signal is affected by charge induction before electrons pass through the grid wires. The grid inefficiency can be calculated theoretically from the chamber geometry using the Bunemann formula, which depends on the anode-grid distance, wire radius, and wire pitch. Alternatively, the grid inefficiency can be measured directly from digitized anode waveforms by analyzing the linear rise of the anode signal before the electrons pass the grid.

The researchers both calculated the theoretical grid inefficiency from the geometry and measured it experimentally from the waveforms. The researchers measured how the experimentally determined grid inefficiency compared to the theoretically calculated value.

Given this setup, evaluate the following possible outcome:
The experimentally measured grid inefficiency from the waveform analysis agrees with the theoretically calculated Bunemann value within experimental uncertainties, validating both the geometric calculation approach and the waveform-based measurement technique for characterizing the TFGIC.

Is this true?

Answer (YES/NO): YES